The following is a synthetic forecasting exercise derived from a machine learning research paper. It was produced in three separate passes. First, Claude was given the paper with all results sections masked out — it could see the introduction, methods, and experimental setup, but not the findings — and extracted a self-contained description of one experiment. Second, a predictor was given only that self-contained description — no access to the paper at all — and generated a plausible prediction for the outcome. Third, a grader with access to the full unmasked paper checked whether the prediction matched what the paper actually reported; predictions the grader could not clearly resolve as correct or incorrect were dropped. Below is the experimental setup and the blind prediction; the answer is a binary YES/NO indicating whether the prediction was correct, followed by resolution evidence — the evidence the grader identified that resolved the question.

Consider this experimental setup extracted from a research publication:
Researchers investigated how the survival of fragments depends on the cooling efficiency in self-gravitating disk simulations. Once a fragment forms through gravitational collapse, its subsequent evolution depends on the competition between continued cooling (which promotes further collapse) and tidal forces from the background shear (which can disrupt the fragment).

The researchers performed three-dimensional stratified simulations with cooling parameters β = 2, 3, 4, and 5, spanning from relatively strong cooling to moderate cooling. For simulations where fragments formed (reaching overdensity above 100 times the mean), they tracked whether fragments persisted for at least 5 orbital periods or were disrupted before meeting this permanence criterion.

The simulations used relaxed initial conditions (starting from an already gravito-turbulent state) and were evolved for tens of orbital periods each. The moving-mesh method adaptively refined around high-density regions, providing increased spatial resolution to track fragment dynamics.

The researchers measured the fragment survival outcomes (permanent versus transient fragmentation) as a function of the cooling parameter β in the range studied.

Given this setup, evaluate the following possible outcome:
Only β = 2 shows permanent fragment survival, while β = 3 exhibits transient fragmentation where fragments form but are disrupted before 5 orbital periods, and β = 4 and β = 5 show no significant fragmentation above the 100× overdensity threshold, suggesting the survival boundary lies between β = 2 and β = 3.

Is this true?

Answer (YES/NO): NO